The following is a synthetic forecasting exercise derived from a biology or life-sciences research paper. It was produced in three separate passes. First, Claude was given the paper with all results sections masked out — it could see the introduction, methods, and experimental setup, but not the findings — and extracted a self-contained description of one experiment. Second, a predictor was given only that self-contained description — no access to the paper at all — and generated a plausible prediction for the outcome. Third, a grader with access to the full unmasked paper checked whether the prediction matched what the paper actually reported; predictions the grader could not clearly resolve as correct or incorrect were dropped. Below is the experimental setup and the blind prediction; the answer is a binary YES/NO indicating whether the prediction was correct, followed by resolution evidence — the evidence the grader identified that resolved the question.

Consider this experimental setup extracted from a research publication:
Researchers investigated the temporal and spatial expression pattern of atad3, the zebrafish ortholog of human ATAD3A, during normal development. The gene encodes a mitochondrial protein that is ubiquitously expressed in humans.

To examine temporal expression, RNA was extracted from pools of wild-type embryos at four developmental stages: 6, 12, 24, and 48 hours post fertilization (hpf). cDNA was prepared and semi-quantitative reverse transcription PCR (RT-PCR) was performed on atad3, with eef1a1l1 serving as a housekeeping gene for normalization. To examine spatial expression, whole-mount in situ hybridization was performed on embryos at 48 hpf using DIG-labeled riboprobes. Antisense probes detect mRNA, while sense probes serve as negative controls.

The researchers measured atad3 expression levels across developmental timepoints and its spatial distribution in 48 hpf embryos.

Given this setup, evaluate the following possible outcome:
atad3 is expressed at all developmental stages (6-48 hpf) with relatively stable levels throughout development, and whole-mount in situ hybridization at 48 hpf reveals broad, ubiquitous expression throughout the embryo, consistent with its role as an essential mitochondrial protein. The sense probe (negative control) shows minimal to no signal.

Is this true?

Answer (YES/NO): NO